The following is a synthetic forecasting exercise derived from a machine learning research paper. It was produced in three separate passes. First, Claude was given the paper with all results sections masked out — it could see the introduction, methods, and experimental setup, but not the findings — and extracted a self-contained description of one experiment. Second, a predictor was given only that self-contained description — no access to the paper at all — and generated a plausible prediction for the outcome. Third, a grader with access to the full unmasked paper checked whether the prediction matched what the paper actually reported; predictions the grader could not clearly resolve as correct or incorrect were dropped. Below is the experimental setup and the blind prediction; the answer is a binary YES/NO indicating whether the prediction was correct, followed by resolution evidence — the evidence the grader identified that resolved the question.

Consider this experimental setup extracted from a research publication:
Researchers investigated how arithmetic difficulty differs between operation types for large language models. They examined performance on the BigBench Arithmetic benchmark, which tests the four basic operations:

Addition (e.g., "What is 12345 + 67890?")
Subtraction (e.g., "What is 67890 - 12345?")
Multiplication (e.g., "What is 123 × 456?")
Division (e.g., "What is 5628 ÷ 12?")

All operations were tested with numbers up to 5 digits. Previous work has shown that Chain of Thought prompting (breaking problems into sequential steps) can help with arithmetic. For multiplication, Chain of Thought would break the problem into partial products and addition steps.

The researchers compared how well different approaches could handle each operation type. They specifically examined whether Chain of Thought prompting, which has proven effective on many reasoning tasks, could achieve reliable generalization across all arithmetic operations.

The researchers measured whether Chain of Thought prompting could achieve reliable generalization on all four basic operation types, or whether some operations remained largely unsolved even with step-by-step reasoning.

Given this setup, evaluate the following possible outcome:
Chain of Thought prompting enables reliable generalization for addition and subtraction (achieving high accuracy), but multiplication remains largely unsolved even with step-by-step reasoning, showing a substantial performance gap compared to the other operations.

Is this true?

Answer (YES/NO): YES